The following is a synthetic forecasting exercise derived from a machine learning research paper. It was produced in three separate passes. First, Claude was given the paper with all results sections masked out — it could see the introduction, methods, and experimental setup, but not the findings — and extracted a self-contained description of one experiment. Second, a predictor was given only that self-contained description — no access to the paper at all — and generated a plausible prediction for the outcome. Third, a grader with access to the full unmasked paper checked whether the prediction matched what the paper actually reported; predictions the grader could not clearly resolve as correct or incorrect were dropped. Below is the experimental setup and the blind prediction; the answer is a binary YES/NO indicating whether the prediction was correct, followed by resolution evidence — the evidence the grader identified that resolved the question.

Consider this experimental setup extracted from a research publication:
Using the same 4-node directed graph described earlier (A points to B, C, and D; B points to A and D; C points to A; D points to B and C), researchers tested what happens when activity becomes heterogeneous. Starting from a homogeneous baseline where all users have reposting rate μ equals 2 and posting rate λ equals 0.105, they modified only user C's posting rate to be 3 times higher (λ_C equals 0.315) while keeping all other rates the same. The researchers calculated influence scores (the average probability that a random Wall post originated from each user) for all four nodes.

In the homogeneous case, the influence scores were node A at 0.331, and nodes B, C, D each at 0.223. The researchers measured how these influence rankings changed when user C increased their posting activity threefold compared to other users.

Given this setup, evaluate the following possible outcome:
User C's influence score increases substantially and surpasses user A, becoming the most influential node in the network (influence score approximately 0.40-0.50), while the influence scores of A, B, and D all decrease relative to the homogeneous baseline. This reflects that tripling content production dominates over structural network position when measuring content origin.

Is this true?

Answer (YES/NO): YES